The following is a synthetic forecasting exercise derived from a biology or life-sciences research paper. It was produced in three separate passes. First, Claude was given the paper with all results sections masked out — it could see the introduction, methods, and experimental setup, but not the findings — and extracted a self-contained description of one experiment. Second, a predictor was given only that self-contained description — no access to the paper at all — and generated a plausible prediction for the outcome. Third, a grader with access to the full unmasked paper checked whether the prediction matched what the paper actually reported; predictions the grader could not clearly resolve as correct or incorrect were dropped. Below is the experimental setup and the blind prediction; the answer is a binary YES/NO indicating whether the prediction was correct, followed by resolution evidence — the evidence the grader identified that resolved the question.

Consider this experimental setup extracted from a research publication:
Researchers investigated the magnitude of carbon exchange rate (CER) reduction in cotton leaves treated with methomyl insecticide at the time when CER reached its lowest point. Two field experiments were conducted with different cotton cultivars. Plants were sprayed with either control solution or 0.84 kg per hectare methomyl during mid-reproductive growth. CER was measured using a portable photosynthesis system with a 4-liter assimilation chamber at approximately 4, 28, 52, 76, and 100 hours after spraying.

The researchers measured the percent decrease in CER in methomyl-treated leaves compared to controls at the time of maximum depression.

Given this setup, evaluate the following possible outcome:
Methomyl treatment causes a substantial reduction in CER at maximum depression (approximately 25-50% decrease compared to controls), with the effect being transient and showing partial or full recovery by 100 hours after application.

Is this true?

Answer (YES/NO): YES